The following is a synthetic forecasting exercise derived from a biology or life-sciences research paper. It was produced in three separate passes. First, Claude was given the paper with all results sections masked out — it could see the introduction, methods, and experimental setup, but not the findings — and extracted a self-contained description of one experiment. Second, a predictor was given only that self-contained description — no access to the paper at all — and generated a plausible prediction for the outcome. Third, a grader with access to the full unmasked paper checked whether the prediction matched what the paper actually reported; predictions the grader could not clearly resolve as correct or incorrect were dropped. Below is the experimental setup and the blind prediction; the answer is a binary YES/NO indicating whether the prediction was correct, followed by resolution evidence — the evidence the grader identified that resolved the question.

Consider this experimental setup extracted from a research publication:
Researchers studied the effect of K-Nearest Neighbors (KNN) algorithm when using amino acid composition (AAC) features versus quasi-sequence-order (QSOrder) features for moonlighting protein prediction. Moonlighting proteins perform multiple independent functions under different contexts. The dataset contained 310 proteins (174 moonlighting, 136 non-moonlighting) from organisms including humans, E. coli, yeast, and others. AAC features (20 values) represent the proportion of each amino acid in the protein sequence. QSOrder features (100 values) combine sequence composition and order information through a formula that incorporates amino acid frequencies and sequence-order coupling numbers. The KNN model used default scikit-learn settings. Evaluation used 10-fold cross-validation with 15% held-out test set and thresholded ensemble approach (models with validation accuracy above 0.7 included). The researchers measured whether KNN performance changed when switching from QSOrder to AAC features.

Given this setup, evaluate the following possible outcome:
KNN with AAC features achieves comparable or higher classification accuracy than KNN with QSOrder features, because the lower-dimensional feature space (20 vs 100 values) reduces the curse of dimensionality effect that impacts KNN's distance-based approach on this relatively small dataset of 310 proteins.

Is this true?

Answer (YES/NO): YES